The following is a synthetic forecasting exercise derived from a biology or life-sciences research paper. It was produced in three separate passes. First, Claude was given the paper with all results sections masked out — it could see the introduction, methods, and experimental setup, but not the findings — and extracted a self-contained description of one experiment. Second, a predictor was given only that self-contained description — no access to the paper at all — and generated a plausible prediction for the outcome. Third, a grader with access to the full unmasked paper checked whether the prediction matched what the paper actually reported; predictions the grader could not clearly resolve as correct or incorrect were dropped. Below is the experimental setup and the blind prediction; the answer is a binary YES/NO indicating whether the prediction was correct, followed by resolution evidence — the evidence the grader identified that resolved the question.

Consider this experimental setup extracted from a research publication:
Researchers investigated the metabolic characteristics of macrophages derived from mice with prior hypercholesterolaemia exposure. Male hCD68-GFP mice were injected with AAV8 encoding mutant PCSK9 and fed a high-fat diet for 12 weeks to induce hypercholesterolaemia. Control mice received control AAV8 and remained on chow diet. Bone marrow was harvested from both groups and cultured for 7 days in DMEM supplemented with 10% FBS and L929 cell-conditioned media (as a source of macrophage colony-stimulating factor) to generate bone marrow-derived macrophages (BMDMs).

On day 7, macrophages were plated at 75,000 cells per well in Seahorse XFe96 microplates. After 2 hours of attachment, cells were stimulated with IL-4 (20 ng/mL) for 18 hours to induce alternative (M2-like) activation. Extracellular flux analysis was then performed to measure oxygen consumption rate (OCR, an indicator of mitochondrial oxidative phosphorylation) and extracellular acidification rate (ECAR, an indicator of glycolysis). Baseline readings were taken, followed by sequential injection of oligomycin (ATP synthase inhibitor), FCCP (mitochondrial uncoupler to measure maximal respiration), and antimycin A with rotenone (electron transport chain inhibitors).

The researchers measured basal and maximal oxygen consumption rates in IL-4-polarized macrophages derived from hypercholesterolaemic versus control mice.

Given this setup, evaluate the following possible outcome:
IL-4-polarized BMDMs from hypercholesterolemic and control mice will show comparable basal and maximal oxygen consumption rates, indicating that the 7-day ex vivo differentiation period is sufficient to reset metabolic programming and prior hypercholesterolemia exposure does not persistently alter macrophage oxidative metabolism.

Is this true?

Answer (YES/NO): NO